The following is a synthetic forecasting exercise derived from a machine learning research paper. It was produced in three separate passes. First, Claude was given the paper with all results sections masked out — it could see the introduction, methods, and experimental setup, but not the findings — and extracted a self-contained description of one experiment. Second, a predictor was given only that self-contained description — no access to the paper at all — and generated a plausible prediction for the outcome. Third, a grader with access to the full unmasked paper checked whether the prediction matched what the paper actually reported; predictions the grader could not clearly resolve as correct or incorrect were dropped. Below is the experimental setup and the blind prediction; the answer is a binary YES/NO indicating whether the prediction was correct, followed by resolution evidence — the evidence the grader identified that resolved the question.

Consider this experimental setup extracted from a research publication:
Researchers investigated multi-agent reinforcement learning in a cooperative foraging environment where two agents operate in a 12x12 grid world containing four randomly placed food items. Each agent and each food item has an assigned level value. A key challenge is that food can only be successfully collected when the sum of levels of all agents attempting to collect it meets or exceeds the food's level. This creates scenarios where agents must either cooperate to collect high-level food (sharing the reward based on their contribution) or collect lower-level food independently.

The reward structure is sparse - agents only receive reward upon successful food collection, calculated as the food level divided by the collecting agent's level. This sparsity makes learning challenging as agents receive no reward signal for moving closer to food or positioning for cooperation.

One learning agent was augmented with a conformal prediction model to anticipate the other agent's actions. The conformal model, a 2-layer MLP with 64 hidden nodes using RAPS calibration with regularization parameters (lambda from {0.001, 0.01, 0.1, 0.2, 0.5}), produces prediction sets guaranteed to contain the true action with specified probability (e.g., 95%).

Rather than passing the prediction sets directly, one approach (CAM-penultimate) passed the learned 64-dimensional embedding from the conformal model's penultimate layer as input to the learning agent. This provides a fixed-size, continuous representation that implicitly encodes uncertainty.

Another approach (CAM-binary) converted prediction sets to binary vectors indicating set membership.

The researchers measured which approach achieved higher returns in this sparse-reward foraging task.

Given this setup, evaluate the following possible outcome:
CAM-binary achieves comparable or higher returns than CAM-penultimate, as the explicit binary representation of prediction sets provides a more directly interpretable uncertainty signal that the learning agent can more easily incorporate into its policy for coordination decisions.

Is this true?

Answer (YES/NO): YES